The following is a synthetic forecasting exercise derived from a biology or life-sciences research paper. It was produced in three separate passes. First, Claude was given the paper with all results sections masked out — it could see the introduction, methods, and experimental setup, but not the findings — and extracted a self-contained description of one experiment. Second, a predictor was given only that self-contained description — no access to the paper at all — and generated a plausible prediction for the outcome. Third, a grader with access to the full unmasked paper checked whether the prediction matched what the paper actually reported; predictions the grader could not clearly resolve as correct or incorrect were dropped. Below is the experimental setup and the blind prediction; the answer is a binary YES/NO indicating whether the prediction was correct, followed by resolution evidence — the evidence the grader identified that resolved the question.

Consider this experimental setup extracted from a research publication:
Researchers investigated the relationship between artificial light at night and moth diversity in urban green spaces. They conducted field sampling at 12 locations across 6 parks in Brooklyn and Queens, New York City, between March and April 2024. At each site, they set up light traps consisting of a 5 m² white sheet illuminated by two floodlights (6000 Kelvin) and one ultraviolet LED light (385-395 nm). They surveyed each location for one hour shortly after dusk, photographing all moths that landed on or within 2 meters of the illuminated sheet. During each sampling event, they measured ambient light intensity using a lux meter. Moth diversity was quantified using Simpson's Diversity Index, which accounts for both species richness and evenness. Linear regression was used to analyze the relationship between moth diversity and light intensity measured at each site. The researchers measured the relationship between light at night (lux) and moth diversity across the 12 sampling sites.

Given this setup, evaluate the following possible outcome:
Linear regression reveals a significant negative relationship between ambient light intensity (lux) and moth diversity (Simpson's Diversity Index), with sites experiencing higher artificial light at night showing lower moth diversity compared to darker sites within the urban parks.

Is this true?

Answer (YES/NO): YES